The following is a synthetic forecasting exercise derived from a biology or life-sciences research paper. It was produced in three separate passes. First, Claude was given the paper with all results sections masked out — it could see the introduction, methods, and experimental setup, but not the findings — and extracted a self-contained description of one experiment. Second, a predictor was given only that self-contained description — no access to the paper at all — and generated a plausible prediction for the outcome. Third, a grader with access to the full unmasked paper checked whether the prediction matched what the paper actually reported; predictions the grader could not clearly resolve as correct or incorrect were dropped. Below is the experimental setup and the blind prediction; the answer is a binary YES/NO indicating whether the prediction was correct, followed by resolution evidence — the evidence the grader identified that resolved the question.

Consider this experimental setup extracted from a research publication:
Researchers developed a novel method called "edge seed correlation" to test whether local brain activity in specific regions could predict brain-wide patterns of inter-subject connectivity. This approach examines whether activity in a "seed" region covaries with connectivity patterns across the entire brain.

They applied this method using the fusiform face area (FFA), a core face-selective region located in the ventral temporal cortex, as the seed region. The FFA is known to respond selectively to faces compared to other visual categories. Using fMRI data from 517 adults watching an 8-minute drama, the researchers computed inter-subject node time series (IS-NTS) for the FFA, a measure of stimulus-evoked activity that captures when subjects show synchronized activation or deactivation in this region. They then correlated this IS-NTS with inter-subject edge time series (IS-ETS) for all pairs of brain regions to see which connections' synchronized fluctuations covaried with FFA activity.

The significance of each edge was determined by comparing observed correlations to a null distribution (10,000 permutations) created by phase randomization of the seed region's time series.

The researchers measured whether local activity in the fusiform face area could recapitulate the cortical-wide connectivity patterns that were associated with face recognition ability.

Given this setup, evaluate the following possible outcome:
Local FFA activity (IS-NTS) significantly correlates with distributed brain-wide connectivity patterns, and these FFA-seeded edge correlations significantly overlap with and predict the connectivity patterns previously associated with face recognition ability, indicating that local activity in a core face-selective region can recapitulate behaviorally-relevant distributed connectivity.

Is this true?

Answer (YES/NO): YES